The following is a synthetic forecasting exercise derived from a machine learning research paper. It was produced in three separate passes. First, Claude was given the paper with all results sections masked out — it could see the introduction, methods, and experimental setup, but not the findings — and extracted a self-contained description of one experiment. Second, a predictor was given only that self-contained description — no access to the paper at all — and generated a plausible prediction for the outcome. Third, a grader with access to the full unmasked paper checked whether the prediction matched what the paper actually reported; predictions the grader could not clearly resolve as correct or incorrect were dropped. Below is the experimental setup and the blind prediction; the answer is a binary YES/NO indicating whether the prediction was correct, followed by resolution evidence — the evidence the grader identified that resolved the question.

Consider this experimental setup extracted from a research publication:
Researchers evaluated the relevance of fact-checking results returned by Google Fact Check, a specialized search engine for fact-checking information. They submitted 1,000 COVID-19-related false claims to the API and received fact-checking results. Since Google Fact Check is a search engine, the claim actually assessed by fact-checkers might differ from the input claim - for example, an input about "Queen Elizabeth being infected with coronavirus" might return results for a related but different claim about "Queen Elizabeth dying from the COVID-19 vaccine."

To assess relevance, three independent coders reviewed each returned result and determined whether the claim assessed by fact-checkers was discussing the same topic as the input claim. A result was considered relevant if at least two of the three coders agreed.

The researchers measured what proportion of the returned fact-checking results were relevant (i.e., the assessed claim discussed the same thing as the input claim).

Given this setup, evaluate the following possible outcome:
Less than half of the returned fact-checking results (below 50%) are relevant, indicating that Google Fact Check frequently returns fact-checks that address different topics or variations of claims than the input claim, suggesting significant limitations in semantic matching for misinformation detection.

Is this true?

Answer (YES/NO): NO